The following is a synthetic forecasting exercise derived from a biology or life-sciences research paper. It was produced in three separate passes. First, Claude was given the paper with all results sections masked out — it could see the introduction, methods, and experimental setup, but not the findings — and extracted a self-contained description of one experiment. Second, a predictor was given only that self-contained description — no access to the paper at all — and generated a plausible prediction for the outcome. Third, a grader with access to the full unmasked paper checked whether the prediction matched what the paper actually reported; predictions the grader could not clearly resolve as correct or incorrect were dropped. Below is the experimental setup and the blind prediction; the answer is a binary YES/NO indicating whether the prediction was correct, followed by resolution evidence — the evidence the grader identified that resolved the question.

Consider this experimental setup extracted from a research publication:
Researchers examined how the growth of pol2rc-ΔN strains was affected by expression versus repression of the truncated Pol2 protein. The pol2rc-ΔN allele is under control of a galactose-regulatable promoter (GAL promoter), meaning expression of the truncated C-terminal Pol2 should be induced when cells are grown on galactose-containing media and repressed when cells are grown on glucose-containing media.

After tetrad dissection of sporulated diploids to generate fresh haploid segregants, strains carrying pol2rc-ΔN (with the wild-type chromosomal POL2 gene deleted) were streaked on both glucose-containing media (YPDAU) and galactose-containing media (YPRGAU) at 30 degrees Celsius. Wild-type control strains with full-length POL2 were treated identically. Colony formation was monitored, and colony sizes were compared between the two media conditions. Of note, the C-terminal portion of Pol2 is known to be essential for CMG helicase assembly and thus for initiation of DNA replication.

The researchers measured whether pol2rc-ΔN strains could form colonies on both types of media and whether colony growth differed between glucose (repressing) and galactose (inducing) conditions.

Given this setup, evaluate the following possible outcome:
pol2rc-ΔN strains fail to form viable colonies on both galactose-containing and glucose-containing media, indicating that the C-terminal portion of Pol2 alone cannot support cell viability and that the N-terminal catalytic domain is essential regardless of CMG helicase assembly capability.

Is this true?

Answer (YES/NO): NO